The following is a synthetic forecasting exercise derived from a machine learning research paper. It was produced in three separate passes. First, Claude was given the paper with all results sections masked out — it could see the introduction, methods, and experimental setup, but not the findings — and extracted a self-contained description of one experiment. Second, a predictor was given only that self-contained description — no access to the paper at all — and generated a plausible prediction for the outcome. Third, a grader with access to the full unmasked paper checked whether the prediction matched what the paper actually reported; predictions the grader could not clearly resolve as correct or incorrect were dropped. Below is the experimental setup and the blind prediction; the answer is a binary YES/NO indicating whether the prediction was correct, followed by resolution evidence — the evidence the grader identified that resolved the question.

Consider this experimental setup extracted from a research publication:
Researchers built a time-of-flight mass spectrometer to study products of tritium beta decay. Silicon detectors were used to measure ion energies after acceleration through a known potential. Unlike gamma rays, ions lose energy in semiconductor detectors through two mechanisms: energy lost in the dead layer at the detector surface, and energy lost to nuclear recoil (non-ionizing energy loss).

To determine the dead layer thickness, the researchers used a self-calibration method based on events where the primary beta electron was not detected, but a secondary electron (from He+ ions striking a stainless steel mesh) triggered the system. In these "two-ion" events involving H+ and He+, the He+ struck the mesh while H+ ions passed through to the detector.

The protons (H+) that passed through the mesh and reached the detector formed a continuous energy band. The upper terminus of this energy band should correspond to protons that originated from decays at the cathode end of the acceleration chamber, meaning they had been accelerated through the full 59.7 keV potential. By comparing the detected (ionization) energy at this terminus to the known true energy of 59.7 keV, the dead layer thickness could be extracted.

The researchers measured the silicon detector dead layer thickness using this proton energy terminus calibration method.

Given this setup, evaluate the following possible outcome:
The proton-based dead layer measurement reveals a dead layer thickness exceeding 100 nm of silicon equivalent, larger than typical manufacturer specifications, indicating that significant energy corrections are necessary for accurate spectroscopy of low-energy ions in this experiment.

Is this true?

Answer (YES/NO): NO